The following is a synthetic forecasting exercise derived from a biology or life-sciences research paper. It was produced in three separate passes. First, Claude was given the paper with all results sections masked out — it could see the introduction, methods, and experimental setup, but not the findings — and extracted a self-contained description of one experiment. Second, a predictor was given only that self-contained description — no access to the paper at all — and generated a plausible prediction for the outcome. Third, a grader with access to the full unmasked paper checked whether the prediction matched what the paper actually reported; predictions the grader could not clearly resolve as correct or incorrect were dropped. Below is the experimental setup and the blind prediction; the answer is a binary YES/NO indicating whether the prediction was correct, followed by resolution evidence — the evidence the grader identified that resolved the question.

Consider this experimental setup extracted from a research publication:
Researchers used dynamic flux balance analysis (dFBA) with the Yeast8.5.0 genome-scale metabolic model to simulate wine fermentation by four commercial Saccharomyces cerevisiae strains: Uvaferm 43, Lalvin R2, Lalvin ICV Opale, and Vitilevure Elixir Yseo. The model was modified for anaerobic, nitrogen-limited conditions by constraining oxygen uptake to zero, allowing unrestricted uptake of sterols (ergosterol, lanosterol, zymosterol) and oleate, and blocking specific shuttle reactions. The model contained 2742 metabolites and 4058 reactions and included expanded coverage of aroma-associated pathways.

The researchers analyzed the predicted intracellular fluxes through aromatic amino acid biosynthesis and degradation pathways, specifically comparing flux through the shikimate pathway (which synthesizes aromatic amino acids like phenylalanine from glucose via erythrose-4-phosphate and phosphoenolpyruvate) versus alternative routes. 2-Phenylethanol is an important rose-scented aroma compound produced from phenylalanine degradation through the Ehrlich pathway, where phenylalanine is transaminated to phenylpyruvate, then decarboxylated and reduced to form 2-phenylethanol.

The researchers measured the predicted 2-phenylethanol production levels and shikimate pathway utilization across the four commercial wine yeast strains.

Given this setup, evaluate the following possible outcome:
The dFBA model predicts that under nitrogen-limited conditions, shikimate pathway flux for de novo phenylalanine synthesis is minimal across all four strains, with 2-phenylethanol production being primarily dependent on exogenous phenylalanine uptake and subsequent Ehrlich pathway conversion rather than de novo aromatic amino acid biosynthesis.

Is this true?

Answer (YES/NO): NO